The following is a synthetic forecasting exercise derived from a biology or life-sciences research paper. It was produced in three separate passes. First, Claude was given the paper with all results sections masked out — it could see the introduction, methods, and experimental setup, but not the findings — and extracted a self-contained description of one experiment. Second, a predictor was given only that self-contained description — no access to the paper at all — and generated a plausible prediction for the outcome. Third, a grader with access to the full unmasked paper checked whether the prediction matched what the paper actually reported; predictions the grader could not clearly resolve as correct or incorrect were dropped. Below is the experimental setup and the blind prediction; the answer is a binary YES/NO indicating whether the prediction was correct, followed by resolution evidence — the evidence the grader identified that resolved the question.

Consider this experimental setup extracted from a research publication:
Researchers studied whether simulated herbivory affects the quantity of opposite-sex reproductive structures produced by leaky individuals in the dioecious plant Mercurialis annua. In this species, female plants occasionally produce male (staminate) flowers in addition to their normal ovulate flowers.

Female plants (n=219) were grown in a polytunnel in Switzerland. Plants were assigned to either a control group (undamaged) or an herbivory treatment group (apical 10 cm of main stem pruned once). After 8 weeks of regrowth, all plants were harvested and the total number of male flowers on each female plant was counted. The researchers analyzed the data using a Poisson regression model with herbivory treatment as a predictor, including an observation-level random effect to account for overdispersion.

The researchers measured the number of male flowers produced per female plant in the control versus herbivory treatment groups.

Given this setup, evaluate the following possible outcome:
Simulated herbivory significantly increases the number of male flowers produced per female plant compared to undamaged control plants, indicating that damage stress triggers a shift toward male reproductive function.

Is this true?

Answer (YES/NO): YES